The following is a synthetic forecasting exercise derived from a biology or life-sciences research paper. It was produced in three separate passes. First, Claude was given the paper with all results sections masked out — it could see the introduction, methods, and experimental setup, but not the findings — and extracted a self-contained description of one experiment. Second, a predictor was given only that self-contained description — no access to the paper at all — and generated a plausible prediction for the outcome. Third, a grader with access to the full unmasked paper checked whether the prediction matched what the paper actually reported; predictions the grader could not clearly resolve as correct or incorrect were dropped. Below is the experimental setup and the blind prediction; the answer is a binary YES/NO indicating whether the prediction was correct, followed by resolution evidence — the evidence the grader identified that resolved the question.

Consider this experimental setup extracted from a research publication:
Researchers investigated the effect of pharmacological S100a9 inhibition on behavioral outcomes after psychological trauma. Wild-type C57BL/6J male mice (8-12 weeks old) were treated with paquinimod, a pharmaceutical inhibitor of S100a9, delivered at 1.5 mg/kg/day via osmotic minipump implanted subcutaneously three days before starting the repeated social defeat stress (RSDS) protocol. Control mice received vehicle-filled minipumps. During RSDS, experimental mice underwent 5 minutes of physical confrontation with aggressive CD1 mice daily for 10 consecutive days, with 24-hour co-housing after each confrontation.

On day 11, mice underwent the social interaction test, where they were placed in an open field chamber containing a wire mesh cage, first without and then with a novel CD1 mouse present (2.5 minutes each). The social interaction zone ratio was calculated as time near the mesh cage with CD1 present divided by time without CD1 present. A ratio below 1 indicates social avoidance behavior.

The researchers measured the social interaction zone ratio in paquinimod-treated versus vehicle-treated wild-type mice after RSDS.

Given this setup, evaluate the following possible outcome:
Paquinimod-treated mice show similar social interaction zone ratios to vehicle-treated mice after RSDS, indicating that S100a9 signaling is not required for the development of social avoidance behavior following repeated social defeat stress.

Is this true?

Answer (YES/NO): NO